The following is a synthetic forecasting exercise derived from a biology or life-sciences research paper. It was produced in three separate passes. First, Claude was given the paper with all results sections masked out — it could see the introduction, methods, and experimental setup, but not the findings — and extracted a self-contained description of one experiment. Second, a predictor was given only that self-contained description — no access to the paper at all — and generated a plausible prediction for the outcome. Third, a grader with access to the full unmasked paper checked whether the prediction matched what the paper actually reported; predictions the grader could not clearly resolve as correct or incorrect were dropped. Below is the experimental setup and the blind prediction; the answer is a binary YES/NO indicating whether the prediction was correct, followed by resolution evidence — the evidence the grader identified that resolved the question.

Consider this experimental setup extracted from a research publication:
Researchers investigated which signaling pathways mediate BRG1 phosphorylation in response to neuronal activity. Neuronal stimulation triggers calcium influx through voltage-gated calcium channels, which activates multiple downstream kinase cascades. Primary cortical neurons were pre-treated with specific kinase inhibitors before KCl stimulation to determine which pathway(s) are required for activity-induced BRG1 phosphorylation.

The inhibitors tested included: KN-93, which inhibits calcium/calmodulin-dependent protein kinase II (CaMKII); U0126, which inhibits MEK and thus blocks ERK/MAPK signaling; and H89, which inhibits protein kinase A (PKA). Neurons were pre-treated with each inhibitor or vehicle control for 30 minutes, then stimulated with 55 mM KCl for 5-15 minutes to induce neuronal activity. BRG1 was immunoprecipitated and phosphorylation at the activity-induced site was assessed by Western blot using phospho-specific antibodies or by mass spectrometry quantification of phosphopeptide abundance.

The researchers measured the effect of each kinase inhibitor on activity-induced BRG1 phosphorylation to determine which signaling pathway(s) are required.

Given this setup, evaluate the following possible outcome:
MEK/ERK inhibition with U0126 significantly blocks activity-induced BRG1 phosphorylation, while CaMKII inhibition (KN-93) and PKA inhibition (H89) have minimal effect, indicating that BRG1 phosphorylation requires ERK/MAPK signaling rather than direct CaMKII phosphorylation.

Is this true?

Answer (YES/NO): NO